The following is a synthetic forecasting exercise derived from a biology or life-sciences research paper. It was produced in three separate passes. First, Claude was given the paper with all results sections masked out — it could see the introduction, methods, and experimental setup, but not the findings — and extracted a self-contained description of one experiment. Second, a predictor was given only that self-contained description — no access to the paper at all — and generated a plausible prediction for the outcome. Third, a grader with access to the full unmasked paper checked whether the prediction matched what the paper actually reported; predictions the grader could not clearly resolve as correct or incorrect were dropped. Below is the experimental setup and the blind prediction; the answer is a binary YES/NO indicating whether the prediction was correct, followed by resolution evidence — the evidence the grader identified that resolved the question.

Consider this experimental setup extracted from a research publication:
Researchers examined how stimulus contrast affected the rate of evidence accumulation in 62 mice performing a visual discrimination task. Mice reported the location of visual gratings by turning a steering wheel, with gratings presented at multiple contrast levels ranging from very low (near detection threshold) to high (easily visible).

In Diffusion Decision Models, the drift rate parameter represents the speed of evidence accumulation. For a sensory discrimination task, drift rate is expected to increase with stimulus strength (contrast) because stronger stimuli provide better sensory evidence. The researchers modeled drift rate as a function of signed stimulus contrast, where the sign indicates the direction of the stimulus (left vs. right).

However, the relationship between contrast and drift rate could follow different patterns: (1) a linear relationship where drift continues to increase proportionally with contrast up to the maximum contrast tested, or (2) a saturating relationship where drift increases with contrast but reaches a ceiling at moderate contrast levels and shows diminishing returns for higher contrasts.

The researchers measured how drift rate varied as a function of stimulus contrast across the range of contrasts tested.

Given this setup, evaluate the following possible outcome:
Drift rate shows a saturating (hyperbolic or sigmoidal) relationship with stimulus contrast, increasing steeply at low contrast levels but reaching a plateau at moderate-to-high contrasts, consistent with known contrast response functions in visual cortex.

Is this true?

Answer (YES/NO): YES